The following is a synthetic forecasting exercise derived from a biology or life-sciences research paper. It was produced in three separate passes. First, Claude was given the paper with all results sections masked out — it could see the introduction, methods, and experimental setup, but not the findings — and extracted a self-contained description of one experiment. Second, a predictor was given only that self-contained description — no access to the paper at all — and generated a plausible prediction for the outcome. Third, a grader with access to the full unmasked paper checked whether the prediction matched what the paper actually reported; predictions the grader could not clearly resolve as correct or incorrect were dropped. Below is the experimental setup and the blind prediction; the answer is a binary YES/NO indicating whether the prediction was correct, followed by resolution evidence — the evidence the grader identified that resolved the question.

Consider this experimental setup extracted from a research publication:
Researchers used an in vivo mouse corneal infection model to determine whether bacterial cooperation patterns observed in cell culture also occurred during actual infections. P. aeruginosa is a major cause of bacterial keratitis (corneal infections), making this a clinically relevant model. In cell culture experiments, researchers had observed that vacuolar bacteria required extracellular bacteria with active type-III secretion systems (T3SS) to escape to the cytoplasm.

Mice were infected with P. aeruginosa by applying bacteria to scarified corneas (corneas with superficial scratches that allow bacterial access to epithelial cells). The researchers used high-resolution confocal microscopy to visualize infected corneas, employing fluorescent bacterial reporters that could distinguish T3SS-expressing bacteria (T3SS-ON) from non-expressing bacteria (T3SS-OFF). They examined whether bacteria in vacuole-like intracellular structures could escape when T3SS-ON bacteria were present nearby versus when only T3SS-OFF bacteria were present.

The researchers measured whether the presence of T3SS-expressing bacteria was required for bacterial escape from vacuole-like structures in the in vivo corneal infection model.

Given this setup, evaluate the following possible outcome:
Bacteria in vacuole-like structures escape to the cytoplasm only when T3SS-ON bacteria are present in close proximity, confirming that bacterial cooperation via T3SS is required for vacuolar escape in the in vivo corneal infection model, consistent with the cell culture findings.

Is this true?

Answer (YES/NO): YES